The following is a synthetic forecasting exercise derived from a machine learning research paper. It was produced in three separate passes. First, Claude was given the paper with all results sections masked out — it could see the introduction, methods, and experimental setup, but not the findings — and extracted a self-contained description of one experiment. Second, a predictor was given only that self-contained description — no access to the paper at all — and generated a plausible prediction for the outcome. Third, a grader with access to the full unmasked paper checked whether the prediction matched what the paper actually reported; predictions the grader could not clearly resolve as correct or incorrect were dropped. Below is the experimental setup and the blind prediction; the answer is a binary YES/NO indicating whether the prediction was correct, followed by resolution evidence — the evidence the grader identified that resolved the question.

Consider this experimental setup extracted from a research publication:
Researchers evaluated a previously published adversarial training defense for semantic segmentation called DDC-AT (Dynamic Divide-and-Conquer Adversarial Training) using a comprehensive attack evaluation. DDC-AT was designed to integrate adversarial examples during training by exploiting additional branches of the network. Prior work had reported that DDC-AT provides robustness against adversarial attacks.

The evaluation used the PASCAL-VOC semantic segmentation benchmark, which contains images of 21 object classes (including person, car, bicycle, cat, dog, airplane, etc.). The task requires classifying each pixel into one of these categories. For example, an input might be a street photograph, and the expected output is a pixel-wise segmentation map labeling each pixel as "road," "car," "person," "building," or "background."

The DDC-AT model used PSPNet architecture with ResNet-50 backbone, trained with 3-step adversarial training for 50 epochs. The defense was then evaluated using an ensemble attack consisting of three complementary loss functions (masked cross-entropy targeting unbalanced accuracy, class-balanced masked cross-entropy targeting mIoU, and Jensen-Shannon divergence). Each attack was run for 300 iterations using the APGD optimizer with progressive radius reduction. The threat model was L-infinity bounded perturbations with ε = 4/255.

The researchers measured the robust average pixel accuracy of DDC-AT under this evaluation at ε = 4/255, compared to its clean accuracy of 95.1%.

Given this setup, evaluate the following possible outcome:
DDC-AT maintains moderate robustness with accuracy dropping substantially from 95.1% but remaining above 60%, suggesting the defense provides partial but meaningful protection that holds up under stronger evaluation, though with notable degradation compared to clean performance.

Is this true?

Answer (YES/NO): NO